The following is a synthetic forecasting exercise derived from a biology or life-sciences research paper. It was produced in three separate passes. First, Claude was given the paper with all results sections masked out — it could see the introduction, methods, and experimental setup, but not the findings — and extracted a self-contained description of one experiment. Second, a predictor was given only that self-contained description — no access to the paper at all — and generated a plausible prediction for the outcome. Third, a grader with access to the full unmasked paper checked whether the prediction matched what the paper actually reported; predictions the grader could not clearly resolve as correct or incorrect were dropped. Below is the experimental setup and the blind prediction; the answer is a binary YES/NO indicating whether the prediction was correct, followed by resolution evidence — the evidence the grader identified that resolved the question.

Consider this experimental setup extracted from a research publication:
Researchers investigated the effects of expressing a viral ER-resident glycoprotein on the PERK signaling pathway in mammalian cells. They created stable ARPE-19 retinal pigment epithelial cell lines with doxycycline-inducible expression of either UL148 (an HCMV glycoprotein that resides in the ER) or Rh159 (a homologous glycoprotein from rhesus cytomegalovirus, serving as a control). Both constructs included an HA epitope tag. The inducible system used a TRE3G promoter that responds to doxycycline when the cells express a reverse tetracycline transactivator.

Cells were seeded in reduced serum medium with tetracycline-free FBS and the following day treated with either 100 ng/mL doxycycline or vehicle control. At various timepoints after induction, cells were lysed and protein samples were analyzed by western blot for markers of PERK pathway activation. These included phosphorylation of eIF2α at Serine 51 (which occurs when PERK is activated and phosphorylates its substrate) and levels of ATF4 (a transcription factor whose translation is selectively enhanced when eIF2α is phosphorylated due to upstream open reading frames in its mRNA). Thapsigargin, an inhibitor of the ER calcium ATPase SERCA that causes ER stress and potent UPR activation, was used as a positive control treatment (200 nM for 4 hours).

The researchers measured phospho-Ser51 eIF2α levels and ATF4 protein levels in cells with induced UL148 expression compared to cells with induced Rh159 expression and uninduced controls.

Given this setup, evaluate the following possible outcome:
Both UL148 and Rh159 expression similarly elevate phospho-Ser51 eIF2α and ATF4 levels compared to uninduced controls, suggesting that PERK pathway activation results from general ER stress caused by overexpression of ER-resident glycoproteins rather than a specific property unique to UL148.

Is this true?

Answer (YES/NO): NO